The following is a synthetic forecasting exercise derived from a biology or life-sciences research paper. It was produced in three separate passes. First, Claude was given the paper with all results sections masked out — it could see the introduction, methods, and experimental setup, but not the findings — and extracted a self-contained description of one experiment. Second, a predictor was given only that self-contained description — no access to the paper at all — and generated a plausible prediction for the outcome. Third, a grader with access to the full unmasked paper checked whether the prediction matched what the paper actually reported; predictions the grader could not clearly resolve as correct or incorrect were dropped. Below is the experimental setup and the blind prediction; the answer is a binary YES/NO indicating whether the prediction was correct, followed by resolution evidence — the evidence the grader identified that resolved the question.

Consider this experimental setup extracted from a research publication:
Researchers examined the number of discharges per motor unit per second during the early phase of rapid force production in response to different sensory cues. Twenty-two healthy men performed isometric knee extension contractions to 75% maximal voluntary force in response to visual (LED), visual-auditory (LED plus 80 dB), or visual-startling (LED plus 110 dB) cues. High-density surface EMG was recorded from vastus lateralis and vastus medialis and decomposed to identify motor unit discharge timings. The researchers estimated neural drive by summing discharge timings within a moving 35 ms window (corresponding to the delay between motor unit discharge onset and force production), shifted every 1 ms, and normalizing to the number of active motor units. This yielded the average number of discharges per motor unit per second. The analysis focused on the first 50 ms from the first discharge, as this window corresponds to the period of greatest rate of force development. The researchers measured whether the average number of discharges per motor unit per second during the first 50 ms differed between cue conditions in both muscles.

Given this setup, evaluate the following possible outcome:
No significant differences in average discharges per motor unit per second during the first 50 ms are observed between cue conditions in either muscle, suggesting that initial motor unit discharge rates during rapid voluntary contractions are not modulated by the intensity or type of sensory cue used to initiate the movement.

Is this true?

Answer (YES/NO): NO